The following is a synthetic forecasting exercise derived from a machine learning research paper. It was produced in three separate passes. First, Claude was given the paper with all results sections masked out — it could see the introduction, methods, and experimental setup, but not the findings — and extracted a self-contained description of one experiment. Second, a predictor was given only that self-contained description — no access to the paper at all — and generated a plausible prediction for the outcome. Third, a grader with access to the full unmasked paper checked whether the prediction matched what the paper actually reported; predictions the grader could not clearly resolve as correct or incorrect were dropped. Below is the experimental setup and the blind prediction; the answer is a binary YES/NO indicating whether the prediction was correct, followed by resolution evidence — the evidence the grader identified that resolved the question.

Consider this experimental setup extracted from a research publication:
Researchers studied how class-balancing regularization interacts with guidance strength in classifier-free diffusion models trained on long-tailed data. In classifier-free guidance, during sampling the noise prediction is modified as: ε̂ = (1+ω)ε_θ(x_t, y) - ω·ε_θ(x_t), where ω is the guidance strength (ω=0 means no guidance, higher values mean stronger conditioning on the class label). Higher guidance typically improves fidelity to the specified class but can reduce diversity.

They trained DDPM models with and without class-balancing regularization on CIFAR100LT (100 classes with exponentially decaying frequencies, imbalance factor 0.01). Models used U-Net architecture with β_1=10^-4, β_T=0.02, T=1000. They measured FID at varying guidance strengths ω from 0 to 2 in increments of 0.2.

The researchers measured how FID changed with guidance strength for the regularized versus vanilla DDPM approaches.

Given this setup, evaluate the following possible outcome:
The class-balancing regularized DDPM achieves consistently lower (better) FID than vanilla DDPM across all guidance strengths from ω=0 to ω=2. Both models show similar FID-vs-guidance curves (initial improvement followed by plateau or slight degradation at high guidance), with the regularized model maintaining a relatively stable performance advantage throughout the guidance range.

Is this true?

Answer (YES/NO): NO